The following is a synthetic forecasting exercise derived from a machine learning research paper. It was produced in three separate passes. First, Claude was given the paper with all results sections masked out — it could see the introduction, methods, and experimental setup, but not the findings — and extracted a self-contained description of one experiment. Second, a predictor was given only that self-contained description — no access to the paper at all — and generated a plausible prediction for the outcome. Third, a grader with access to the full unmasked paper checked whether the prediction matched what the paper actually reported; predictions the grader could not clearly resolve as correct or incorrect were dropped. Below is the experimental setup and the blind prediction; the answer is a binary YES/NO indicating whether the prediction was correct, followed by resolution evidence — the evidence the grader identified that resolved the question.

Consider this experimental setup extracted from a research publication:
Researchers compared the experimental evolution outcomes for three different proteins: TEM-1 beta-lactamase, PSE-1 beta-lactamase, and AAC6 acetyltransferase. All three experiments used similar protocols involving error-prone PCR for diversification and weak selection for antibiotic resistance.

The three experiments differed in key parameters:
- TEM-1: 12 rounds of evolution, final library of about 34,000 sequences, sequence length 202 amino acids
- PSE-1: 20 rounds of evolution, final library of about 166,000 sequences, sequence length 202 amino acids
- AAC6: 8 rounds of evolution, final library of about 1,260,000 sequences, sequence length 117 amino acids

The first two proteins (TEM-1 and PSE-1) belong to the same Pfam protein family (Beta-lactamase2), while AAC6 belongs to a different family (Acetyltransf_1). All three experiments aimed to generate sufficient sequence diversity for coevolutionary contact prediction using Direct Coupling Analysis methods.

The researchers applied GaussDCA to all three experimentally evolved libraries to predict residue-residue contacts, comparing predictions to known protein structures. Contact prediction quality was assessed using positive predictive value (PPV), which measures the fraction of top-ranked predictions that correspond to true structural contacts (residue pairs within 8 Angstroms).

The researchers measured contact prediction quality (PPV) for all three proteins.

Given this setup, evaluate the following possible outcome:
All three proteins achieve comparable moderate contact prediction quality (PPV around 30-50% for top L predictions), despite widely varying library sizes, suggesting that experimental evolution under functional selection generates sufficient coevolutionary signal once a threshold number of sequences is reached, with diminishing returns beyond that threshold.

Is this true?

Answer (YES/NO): NO